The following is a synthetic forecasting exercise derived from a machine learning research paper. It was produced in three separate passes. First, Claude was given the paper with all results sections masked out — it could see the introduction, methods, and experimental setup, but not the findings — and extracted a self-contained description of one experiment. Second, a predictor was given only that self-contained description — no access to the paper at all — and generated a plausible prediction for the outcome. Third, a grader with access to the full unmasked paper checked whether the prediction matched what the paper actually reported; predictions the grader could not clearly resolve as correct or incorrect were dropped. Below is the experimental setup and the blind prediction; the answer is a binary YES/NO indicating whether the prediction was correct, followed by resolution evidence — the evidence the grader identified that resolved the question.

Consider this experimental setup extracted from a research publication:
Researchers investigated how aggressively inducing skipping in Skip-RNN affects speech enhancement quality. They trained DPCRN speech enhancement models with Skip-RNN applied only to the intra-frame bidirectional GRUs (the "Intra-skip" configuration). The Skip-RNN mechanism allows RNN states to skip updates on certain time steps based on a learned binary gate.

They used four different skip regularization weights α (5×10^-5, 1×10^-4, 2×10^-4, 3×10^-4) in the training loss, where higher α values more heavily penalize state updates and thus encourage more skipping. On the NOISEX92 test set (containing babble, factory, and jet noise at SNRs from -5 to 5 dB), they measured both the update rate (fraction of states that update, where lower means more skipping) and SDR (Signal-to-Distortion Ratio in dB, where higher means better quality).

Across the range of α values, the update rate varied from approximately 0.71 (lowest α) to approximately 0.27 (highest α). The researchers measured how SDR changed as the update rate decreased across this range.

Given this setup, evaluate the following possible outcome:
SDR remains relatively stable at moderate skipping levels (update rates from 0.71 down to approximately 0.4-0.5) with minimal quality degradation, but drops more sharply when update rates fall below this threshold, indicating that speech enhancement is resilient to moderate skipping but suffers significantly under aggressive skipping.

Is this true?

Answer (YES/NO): NO